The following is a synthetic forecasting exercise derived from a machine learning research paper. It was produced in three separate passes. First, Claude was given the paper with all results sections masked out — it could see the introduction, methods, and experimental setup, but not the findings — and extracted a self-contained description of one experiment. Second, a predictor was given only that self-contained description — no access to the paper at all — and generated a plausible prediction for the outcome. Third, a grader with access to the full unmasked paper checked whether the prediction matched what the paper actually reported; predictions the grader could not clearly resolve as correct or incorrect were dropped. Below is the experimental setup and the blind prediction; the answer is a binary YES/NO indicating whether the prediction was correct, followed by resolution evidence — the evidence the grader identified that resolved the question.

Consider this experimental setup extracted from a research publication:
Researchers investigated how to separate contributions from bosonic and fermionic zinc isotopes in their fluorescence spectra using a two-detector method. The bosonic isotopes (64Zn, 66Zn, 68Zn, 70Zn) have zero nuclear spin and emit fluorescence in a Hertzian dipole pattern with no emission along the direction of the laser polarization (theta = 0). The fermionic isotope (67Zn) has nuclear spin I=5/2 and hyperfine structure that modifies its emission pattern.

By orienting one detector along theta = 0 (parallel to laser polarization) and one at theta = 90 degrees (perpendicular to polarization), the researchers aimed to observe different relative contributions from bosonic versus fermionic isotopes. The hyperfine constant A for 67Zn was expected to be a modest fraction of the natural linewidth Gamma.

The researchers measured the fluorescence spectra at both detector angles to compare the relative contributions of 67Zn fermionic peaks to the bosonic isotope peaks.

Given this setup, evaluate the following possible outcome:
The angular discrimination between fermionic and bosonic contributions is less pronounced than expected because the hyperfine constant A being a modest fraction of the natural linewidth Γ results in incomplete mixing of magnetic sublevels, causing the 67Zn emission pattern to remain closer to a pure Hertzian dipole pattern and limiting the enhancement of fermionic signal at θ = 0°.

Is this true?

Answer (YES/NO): NO